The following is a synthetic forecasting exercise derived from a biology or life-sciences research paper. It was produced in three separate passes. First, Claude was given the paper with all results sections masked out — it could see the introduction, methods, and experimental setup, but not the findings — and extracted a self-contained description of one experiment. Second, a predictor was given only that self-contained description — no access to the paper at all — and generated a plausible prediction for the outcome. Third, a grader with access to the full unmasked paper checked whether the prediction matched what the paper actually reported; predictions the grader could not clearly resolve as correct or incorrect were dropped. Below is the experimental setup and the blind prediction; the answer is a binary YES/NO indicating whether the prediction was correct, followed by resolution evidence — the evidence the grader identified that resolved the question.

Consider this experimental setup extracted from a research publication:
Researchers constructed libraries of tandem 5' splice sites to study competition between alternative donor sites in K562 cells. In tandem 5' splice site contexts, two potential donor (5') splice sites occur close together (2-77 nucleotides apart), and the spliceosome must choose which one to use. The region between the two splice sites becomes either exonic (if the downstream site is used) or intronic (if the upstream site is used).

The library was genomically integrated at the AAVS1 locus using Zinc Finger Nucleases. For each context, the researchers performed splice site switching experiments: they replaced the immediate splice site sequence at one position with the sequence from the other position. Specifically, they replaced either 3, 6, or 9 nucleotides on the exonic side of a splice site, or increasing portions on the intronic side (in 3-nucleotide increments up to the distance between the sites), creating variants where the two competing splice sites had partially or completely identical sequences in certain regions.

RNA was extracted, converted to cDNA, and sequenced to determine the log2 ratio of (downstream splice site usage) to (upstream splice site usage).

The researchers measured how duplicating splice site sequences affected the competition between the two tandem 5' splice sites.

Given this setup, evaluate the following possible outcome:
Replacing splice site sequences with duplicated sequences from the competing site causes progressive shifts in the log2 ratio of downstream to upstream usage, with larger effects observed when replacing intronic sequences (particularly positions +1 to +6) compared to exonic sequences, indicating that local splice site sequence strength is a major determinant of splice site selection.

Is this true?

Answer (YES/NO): NO